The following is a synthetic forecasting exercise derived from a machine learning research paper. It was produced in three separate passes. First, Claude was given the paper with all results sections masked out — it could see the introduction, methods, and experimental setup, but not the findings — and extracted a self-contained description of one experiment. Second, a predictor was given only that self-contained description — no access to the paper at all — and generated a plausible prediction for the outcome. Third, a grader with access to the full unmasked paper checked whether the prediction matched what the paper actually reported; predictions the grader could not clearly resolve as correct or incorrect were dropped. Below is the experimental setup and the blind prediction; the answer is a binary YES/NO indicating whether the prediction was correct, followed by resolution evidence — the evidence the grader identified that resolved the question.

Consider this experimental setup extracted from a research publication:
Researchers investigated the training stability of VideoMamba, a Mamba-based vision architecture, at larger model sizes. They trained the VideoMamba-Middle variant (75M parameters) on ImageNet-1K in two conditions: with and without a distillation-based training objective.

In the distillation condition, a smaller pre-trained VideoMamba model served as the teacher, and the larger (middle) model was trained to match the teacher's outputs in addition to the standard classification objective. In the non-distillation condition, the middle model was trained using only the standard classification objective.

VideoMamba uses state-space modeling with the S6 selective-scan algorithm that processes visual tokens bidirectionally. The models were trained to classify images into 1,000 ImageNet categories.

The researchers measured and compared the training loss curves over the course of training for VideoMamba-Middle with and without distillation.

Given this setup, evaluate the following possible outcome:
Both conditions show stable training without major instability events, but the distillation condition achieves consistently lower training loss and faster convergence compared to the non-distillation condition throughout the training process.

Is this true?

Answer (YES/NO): NO